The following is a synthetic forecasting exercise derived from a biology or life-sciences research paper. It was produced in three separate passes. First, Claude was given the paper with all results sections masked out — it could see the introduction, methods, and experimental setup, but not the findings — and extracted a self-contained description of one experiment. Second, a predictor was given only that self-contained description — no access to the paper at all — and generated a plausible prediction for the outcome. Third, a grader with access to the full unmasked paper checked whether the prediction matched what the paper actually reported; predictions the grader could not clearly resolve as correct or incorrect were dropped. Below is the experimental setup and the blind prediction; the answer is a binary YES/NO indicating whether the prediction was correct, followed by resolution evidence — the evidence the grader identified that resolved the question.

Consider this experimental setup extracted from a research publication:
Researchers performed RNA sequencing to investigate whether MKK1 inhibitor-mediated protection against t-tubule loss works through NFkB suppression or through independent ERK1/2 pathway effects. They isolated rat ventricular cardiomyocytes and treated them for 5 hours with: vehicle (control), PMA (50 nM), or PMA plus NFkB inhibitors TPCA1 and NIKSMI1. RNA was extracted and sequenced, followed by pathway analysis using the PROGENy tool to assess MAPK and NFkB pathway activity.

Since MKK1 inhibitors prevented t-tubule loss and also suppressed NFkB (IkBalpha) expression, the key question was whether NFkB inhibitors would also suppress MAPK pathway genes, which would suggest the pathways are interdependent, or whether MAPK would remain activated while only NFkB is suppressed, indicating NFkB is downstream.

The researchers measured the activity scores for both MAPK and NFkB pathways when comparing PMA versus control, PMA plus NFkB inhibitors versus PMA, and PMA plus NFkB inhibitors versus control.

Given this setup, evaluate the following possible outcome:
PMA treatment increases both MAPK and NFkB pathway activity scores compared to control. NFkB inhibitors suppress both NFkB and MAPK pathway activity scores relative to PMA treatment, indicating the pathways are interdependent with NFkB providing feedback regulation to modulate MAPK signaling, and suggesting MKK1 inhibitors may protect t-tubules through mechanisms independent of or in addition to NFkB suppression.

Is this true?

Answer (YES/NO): NO